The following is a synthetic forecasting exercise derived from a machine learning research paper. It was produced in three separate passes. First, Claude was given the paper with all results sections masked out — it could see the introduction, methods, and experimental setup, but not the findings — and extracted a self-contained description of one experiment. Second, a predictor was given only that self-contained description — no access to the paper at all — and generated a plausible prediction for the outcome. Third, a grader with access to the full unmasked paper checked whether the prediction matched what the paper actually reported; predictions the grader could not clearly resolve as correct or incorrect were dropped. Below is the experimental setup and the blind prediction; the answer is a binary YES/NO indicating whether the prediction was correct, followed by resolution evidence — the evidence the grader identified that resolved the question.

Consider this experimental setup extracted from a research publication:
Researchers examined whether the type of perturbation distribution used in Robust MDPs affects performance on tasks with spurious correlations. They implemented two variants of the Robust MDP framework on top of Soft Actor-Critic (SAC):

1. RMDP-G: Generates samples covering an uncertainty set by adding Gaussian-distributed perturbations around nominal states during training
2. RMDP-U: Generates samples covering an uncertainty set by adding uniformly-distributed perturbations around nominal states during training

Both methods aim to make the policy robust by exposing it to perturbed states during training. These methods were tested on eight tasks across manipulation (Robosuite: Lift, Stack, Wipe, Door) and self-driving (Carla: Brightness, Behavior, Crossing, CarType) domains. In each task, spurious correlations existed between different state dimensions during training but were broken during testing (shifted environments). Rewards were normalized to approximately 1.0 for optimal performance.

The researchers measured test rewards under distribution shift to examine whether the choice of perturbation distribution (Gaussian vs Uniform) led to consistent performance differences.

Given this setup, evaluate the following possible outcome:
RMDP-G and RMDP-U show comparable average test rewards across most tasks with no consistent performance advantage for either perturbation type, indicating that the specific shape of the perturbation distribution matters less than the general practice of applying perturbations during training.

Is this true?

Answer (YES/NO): NO